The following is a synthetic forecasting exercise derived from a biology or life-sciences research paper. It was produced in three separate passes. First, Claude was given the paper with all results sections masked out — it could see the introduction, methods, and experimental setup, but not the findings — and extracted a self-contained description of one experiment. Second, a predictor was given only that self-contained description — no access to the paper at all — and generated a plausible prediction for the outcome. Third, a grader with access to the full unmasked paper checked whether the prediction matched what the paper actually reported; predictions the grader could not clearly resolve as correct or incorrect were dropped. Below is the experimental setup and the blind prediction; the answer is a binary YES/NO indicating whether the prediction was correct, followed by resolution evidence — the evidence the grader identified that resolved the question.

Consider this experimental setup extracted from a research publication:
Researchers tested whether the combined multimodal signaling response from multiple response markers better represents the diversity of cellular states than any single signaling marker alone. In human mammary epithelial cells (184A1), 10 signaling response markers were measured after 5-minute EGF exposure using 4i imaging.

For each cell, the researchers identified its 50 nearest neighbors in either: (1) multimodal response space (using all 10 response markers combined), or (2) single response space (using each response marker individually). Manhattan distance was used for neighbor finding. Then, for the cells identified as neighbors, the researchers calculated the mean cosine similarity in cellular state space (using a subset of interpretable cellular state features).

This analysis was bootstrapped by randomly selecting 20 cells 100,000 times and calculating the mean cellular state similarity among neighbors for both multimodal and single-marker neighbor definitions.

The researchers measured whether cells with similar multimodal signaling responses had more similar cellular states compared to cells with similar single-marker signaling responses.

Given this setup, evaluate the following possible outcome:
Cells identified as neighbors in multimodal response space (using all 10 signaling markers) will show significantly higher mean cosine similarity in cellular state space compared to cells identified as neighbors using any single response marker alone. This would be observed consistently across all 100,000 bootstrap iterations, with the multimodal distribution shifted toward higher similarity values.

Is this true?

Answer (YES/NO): YES